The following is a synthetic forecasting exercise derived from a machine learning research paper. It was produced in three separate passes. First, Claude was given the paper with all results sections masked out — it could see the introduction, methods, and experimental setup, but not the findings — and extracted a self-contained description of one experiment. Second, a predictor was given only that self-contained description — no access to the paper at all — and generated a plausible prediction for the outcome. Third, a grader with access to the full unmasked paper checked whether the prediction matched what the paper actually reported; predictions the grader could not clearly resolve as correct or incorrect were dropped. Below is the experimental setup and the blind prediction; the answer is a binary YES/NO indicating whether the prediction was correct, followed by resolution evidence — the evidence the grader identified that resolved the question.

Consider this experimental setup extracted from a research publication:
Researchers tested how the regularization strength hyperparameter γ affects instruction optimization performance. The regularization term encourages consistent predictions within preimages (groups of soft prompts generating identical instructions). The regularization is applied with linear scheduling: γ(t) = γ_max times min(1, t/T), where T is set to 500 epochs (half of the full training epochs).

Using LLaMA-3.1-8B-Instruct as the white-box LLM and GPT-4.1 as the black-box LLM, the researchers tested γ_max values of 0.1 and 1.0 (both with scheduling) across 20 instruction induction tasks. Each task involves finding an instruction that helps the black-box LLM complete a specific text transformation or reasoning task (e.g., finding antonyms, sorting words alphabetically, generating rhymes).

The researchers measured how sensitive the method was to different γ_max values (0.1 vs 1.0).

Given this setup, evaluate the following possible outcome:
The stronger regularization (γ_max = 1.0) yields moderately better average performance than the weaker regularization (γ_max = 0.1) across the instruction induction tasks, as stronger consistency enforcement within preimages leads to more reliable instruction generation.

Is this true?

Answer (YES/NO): NO